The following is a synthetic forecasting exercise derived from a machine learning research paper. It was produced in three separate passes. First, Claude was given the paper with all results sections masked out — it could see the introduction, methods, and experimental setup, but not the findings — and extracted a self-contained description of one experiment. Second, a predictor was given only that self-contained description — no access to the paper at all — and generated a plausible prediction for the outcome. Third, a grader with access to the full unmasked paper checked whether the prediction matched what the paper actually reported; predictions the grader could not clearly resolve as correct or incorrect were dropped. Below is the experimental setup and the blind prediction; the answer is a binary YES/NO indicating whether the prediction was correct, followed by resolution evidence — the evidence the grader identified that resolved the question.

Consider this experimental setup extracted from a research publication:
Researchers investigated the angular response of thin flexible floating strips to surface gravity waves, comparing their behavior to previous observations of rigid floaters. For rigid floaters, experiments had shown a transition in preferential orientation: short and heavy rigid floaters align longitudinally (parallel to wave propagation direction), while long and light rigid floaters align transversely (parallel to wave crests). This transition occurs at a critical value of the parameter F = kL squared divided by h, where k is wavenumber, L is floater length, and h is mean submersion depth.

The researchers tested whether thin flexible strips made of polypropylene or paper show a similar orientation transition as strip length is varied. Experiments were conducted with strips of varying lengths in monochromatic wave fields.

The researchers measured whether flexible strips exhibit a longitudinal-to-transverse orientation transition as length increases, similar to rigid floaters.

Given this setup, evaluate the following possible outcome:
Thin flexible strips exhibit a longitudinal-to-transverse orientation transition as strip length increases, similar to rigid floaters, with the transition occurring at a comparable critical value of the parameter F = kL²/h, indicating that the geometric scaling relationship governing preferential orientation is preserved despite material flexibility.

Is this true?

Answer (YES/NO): NO